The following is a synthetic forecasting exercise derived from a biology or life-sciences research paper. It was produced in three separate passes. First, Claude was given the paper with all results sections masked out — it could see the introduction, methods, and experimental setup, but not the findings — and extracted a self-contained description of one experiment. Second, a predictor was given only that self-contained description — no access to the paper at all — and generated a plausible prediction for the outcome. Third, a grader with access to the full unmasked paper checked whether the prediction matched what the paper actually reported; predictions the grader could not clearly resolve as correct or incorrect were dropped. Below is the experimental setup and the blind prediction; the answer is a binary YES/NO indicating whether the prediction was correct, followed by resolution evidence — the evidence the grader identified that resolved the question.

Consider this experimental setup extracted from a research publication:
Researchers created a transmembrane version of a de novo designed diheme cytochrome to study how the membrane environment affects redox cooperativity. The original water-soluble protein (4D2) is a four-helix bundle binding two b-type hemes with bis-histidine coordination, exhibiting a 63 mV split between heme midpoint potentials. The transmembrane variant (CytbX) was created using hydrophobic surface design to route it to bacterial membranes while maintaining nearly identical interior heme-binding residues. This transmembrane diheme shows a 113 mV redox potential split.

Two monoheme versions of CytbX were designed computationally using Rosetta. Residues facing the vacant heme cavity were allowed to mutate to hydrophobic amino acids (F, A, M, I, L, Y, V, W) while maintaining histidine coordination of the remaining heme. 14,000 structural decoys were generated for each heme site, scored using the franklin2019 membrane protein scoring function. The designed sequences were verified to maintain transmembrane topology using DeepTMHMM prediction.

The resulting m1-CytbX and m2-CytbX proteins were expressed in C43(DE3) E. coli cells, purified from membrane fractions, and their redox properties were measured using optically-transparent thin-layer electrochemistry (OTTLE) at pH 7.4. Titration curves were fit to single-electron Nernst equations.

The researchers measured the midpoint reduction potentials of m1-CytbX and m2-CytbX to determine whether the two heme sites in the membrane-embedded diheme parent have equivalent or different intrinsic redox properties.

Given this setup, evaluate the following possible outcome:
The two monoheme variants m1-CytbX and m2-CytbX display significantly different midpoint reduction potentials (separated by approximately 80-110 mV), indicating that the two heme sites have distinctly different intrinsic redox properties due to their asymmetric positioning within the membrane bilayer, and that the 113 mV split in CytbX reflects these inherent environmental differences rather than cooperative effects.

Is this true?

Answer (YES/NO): NO